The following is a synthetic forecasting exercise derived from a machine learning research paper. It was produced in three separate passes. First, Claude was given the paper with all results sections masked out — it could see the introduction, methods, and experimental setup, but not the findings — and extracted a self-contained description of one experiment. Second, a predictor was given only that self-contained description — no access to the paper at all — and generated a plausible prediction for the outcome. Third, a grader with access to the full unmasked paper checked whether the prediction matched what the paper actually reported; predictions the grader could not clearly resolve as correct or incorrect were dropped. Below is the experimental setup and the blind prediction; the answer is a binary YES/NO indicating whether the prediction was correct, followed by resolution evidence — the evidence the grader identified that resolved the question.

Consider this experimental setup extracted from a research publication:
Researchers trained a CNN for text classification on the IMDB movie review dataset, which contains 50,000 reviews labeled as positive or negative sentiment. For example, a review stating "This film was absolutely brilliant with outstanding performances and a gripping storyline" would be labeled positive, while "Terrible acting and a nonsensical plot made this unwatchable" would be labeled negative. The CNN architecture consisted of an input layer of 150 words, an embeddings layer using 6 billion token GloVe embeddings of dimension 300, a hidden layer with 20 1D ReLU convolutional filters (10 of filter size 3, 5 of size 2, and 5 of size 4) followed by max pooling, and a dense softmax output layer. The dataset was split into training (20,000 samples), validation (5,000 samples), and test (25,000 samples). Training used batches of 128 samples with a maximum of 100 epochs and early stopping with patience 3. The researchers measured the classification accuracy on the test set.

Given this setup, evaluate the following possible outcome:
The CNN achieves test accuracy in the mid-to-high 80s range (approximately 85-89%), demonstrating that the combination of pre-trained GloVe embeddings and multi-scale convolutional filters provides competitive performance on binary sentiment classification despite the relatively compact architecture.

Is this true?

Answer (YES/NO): NO